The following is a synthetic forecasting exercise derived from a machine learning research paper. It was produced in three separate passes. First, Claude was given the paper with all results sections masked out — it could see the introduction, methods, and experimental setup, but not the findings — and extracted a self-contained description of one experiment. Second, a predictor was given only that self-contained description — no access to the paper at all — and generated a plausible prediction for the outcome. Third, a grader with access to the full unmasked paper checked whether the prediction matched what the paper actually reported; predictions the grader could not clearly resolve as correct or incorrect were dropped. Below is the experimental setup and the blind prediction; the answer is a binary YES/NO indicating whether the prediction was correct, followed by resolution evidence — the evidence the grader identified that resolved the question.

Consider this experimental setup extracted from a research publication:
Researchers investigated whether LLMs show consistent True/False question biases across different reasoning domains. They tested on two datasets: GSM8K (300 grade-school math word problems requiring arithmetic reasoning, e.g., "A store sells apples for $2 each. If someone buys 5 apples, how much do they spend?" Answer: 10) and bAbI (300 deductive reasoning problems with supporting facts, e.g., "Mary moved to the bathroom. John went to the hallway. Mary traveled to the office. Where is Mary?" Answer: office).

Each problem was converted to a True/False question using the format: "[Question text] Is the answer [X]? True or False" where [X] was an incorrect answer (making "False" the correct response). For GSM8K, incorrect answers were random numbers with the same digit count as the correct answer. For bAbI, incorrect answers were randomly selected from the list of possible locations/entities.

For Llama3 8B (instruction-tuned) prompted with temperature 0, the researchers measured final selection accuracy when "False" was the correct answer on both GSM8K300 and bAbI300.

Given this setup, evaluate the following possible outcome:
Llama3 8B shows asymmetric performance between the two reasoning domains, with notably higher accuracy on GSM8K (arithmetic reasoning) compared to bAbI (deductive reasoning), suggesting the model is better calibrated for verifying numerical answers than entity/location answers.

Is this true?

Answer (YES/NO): NO